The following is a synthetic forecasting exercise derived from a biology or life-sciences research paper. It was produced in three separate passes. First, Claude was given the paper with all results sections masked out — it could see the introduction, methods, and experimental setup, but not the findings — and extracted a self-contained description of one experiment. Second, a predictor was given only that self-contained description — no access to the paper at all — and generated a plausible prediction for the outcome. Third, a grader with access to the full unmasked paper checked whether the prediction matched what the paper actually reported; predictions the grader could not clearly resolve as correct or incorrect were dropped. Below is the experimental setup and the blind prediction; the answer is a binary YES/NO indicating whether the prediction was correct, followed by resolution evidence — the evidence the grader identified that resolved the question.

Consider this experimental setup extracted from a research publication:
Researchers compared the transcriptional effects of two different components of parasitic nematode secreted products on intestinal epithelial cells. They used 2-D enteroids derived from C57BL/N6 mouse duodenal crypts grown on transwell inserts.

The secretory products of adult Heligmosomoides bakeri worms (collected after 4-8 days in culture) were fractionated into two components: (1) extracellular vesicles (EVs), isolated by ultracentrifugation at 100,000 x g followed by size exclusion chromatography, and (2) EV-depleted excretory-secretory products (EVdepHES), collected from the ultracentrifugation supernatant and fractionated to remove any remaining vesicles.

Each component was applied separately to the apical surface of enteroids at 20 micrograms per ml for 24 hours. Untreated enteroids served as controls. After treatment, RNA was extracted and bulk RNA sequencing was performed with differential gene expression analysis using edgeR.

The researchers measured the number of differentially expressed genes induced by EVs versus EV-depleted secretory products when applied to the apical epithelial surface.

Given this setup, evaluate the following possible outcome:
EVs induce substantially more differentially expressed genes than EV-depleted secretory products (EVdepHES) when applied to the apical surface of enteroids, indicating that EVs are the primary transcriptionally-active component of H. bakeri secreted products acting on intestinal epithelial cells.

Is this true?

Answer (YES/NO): NO